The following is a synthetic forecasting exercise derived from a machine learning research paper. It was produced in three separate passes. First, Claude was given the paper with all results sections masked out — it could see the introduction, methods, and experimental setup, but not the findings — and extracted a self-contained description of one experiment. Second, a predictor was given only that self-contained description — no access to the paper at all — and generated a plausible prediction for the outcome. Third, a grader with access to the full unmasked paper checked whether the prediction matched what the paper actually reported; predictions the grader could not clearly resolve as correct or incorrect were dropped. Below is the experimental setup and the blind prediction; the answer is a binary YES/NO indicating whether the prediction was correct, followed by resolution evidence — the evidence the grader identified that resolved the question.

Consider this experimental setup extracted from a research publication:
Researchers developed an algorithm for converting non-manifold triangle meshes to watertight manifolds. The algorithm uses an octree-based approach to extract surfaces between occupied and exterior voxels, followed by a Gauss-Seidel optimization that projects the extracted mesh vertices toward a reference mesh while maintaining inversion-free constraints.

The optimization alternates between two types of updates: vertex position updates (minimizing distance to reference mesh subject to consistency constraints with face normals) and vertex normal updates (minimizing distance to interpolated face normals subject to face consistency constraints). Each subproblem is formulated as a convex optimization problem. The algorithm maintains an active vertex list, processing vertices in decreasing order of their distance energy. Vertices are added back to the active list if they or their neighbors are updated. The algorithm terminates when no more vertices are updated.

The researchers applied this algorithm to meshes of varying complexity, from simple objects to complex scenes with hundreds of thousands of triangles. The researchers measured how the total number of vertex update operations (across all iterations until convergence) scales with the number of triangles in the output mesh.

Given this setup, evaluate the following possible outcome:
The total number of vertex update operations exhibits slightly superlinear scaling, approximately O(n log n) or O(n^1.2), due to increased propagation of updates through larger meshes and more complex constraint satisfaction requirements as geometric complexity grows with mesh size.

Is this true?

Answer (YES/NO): NO